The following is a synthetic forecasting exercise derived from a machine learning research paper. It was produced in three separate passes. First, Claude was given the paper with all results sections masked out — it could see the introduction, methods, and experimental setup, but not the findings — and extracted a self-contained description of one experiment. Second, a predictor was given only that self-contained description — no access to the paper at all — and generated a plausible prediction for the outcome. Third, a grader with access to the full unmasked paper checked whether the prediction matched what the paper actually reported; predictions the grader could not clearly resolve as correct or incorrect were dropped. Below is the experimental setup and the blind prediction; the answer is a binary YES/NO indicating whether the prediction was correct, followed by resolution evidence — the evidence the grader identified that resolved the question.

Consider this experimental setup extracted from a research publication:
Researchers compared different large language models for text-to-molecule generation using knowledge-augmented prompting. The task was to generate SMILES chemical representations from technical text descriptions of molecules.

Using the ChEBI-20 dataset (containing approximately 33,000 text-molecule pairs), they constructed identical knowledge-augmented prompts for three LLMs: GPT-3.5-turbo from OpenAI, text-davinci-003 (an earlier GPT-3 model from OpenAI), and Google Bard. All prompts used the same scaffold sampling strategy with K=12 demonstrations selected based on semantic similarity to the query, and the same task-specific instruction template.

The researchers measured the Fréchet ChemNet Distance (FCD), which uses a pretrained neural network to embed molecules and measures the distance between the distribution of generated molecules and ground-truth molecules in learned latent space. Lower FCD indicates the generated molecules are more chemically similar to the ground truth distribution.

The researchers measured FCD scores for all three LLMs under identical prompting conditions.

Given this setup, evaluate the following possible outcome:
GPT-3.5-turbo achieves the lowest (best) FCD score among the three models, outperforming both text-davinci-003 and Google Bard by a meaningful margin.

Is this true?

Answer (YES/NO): YES